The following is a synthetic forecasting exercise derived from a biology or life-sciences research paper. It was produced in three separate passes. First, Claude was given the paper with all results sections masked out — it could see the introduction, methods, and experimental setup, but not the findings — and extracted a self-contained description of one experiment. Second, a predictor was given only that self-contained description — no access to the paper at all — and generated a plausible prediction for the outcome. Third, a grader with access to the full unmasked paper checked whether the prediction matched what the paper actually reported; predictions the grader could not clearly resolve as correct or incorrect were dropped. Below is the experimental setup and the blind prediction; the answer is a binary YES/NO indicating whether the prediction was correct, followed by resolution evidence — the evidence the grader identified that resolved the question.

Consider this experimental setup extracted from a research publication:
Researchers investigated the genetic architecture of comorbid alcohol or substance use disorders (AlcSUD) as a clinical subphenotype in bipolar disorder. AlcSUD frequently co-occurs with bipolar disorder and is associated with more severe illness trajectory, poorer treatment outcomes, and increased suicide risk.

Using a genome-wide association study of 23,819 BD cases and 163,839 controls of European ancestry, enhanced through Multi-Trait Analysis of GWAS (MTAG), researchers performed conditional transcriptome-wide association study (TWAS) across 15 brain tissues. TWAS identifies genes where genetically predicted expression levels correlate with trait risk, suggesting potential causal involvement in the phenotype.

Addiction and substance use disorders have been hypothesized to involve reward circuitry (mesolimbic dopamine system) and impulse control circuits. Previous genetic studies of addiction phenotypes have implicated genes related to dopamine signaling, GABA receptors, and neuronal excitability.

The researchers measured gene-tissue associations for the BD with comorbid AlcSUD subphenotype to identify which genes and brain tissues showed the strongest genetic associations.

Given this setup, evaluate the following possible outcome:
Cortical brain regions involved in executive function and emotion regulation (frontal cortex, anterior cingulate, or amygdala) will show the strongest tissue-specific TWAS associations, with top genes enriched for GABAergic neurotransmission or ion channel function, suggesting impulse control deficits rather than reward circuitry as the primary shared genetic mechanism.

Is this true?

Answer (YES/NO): NO